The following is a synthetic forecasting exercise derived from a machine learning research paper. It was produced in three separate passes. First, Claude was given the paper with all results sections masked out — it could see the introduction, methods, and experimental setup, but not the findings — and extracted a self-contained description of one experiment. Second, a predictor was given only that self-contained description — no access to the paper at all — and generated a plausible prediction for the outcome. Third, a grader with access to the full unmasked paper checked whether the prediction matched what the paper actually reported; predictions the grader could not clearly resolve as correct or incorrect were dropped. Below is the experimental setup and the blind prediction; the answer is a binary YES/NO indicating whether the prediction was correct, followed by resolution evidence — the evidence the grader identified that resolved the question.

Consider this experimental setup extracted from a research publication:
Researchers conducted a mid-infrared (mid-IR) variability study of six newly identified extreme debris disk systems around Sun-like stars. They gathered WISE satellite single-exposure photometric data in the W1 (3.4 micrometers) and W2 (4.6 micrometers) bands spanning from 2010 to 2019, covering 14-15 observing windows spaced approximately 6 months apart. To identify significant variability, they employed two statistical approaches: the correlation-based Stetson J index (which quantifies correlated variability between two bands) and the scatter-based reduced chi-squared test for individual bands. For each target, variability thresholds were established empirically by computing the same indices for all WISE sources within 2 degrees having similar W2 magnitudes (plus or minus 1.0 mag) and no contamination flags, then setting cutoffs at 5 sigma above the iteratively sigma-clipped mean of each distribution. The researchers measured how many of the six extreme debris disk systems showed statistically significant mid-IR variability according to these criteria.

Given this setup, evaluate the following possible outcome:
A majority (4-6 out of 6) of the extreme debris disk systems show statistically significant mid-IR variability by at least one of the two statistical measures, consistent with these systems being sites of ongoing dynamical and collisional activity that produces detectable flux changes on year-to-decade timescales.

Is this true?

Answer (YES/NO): YES